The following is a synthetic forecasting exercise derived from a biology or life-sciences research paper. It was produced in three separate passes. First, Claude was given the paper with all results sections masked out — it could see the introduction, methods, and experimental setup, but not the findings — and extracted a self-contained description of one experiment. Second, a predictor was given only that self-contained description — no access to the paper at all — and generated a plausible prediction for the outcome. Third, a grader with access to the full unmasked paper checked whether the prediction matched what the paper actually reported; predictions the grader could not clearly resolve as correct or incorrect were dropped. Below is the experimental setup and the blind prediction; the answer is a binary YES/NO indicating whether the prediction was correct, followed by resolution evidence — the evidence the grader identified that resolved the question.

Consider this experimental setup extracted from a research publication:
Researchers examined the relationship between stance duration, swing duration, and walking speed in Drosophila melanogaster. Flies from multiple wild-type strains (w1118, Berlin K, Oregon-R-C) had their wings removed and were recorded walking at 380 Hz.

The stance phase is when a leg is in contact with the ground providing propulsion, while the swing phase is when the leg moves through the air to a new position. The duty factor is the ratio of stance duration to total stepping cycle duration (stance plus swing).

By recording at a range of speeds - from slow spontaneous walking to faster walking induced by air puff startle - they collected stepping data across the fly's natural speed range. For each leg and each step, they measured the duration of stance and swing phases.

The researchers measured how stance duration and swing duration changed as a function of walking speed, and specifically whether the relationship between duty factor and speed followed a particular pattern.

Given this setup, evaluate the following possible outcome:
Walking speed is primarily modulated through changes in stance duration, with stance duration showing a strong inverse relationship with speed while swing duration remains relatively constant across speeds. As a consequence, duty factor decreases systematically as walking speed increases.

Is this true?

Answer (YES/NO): YES